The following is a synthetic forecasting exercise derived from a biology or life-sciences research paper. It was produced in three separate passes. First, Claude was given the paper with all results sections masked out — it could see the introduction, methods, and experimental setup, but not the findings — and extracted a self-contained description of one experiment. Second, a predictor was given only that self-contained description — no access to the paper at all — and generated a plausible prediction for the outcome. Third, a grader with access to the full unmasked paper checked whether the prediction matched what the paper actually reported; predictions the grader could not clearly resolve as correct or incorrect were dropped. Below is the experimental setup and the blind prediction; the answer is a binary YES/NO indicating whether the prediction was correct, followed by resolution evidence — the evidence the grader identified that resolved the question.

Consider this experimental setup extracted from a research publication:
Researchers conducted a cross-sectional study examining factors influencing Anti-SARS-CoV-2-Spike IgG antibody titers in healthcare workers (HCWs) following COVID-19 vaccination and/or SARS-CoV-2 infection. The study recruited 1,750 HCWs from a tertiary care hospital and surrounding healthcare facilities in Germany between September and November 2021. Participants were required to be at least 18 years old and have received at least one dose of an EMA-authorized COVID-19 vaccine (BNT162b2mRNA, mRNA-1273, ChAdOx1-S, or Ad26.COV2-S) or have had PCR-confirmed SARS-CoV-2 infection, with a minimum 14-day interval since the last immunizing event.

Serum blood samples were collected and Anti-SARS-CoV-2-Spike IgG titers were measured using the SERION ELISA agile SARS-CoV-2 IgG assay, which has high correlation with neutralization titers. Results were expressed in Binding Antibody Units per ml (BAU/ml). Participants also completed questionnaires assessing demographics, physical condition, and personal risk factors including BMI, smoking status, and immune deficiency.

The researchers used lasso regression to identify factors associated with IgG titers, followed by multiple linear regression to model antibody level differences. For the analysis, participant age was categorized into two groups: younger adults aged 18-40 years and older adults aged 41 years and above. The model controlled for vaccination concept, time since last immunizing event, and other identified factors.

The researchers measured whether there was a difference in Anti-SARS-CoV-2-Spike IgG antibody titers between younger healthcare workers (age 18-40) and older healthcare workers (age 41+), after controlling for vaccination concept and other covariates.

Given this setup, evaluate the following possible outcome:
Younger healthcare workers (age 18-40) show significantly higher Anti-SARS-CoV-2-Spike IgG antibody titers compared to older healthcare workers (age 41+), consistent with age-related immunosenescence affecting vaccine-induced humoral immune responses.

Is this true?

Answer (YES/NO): YES